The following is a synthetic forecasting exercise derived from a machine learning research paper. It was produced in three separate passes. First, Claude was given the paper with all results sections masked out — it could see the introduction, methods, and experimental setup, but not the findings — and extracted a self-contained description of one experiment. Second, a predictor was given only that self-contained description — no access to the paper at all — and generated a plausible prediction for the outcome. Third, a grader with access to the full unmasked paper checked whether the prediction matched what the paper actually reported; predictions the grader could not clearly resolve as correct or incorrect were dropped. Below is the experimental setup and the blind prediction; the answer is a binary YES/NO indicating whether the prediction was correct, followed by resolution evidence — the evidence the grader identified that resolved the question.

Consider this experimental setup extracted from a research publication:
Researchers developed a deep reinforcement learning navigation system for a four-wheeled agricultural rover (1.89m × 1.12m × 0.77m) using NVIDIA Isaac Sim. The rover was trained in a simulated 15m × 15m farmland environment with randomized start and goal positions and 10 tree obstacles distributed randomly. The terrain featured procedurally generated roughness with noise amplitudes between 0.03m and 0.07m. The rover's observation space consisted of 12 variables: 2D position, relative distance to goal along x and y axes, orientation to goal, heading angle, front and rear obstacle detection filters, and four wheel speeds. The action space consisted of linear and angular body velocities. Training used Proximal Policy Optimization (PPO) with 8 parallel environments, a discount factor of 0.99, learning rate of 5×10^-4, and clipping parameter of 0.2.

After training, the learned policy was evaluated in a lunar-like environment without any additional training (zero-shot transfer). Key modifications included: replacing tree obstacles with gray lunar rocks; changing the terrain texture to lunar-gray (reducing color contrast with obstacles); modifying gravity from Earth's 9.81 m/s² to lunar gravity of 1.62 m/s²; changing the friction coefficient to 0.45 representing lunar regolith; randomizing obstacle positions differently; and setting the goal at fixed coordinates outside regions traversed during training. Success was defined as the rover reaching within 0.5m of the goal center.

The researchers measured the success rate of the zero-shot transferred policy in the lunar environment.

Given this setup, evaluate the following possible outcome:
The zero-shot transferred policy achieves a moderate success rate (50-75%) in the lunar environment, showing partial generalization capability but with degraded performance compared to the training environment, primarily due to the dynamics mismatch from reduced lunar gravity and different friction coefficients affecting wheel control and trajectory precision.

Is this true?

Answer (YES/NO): NO